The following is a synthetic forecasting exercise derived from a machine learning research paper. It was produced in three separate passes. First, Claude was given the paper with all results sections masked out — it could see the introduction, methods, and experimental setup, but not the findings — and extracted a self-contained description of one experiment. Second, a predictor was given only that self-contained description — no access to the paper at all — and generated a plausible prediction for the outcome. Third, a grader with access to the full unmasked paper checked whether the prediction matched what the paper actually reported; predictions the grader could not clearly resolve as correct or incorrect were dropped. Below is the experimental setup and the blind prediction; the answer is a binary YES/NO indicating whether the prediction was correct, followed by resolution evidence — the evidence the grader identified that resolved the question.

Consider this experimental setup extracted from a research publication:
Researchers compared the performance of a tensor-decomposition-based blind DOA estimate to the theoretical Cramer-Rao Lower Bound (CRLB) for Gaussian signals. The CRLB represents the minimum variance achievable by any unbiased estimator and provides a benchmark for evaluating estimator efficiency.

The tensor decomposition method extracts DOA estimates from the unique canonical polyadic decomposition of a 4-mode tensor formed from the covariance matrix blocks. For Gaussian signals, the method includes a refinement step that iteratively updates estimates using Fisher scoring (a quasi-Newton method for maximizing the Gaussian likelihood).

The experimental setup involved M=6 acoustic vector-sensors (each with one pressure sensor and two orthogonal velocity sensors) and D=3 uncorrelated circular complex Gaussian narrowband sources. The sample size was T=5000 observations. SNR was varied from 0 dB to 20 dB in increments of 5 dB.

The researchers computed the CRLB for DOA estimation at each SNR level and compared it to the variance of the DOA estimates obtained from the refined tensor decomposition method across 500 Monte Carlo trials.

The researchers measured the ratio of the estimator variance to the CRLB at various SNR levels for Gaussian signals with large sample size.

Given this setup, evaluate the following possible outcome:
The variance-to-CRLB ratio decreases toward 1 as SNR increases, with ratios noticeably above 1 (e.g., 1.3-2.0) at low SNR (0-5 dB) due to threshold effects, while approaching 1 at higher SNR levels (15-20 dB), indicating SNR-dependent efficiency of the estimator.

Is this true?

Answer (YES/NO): NO